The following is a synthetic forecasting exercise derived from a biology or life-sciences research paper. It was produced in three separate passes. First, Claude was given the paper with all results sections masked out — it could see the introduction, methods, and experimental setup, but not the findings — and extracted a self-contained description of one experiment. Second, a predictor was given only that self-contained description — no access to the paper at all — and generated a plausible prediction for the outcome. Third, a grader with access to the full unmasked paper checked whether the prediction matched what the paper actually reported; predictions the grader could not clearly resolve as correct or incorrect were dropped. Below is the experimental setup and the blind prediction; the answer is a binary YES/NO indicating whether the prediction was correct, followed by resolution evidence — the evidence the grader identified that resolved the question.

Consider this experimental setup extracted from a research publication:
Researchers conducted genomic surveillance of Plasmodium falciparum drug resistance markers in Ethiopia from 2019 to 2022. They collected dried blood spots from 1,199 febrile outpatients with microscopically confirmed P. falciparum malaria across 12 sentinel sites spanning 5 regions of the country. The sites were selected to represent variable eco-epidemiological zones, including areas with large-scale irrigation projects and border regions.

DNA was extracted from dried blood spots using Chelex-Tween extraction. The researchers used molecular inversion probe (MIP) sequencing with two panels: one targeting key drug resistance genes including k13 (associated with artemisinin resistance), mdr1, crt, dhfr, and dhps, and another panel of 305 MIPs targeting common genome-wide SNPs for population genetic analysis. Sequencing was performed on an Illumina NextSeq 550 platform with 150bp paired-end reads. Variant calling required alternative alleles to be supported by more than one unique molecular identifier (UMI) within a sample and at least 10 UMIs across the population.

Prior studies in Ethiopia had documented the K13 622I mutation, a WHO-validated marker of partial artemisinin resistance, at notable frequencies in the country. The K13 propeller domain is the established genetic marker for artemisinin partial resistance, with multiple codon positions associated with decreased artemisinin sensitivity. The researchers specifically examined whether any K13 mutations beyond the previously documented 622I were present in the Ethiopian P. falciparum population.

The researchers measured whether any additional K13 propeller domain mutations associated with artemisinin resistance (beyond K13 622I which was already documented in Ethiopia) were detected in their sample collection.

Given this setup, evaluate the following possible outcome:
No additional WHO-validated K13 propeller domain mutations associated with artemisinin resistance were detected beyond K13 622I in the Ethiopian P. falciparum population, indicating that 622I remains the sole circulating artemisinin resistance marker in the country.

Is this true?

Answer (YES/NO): NO